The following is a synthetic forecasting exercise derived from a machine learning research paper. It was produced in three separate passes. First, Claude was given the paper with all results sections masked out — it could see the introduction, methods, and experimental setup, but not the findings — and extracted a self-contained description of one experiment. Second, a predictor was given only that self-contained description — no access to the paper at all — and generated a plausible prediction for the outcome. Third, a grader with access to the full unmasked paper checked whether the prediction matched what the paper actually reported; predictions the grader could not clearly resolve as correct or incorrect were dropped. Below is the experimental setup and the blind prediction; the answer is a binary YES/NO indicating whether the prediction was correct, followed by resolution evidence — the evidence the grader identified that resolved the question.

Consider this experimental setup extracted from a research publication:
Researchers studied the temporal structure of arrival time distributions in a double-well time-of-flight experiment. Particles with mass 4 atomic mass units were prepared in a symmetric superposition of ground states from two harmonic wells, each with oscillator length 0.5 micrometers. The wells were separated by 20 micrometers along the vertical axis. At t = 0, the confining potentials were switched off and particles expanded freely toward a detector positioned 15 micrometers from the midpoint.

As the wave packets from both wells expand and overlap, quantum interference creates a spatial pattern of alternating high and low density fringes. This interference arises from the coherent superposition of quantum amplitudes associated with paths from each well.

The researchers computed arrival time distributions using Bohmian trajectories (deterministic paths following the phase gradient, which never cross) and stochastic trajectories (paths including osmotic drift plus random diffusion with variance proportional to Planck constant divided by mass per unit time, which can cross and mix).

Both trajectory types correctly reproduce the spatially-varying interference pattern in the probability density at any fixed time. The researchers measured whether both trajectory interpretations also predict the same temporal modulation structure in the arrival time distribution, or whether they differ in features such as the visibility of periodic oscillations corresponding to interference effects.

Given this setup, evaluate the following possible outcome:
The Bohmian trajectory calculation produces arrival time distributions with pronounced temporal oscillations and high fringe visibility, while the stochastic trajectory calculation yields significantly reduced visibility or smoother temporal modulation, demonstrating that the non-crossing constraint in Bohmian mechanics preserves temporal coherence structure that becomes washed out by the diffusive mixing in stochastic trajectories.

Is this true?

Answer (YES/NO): NO